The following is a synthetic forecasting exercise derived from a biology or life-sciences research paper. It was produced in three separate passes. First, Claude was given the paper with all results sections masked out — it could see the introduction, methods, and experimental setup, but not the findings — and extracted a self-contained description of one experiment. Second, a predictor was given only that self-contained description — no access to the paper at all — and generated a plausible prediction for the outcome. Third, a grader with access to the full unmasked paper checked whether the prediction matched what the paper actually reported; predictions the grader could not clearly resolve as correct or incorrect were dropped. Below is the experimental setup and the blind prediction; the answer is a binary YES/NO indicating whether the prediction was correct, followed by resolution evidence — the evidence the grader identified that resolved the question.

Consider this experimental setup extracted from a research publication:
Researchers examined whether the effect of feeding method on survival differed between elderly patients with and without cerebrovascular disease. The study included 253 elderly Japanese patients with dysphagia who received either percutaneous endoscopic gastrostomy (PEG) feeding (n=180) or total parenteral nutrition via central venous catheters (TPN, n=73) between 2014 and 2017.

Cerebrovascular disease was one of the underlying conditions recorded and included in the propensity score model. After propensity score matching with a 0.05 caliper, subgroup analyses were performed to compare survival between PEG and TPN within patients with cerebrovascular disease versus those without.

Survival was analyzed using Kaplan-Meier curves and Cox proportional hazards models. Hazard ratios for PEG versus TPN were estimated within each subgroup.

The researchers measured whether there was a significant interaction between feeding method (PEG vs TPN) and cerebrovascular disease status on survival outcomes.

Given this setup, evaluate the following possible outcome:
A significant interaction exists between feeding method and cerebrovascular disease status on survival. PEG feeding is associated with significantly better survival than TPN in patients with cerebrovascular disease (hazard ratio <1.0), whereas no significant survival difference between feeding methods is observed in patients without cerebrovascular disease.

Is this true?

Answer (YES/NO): NO